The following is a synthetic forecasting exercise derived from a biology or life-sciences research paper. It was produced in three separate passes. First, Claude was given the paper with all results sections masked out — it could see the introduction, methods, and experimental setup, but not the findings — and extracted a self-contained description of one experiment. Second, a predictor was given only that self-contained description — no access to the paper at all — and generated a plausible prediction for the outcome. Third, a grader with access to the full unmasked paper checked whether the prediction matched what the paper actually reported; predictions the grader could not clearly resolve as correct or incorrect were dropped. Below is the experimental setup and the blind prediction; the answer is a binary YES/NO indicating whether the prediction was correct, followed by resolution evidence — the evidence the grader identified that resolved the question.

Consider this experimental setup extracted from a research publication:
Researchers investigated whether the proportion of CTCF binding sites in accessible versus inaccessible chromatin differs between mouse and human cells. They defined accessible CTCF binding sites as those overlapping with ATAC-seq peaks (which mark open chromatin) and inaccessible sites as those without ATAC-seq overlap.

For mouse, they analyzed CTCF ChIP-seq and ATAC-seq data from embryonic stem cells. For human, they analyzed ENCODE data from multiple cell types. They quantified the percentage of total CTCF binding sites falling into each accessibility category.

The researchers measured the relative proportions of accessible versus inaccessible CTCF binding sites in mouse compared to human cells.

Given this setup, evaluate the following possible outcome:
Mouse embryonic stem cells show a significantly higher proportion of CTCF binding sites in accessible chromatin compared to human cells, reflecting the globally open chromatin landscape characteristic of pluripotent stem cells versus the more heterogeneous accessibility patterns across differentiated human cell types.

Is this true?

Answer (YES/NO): NO